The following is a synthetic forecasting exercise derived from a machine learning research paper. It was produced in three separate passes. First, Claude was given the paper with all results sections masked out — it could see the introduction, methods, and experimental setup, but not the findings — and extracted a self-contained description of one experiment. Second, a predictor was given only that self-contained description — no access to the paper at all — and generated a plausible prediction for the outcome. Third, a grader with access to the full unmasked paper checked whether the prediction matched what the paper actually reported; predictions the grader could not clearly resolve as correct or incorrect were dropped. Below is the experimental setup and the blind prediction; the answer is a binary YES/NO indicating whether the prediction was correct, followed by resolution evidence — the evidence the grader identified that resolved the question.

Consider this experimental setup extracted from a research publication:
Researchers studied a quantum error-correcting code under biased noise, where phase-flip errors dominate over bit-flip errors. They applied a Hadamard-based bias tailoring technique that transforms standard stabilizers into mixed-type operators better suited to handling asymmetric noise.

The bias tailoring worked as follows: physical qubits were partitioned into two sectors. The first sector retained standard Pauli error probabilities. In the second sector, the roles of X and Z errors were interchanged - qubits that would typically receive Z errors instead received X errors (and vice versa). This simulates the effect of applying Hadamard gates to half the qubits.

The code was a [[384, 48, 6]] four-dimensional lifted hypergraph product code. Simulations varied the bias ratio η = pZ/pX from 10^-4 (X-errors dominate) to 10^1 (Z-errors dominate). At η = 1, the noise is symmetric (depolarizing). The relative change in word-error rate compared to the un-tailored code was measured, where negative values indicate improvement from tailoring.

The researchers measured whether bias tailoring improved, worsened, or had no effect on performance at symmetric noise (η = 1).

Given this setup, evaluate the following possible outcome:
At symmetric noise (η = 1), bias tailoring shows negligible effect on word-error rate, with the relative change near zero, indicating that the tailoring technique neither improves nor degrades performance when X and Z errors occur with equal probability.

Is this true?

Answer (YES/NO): NO